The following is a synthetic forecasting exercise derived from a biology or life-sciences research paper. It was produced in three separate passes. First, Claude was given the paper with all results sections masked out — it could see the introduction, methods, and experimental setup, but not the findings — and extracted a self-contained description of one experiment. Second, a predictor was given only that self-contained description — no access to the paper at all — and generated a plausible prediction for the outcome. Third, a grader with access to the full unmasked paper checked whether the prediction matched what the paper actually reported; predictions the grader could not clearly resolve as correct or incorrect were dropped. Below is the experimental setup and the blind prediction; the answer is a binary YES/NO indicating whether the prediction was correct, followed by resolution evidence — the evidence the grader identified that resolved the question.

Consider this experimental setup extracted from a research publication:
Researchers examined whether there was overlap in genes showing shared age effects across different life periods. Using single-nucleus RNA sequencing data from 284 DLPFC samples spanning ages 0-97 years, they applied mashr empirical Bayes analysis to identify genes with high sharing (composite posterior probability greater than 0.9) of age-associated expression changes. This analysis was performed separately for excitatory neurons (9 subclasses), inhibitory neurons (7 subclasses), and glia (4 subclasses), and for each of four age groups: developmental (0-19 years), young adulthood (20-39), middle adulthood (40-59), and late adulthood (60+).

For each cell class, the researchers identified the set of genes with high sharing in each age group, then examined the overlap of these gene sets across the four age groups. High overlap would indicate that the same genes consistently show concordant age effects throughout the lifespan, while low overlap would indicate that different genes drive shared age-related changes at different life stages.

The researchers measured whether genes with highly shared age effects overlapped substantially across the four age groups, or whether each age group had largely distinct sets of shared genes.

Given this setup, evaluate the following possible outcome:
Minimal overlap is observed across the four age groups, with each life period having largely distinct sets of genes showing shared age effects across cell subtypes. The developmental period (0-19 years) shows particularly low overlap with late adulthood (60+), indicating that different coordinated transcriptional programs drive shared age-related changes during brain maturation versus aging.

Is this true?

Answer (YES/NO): YES